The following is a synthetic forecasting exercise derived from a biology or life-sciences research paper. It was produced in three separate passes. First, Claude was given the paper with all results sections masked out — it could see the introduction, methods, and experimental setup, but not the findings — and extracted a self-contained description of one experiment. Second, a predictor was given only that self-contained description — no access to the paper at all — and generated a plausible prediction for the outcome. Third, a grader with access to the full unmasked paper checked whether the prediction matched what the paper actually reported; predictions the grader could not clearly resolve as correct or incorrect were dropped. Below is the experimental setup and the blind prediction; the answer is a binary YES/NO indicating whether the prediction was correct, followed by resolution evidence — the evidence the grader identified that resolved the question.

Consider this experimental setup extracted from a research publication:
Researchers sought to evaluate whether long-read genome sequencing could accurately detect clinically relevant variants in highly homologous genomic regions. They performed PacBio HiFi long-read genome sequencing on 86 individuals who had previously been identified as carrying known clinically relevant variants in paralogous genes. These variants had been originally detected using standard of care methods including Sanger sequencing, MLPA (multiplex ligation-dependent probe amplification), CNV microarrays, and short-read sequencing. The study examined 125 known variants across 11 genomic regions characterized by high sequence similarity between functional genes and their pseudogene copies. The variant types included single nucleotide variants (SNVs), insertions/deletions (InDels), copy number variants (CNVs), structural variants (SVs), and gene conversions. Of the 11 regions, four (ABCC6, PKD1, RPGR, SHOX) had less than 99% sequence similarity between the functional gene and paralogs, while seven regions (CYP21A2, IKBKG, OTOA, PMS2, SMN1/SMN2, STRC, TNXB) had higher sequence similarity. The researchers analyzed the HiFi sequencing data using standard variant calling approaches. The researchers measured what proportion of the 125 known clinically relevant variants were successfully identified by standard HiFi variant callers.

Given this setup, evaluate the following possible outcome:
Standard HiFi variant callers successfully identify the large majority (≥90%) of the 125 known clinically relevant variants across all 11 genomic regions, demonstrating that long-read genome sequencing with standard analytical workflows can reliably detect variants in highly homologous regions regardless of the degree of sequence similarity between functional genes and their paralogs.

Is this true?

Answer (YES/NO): NO